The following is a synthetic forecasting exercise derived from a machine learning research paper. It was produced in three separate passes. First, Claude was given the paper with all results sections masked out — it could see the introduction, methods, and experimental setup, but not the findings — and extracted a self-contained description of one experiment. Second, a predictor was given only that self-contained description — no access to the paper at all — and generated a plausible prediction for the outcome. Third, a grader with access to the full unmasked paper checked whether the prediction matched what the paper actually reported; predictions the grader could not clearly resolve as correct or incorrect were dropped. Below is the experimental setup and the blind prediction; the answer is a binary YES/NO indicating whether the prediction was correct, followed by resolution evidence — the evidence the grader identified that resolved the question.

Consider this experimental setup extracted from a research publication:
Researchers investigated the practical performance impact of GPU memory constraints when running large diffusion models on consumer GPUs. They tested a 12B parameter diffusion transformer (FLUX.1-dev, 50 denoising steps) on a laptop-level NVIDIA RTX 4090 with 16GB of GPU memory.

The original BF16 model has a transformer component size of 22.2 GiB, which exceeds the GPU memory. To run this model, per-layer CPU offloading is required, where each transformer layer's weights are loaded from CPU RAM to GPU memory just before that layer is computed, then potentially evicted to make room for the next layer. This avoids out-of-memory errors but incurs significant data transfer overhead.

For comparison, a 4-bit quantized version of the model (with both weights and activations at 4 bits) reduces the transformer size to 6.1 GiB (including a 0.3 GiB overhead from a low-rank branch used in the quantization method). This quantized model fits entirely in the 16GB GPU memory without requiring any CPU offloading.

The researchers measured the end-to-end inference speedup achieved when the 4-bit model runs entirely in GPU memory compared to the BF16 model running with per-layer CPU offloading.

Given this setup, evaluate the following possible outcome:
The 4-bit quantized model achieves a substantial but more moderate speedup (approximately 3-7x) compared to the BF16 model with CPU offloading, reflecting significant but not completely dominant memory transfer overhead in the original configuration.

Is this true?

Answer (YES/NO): NO